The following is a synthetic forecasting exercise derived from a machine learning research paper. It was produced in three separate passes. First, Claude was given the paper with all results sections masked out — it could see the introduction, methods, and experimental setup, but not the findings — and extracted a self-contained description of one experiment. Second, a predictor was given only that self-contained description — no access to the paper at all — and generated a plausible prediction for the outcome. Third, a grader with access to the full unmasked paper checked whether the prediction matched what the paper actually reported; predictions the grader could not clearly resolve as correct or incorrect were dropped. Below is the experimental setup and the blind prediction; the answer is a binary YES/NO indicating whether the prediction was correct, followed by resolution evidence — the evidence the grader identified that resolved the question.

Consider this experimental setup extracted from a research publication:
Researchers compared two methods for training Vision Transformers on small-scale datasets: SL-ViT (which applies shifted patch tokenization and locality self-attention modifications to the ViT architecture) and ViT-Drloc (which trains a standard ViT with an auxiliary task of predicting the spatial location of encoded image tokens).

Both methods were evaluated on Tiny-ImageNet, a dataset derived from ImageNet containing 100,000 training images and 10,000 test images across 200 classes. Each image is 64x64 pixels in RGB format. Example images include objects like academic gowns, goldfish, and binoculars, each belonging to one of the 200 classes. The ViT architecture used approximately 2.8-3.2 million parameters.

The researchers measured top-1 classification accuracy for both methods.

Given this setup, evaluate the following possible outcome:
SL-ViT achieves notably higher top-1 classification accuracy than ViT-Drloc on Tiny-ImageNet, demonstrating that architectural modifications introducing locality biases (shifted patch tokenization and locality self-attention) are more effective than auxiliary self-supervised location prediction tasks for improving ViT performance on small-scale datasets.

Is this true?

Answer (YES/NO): YES